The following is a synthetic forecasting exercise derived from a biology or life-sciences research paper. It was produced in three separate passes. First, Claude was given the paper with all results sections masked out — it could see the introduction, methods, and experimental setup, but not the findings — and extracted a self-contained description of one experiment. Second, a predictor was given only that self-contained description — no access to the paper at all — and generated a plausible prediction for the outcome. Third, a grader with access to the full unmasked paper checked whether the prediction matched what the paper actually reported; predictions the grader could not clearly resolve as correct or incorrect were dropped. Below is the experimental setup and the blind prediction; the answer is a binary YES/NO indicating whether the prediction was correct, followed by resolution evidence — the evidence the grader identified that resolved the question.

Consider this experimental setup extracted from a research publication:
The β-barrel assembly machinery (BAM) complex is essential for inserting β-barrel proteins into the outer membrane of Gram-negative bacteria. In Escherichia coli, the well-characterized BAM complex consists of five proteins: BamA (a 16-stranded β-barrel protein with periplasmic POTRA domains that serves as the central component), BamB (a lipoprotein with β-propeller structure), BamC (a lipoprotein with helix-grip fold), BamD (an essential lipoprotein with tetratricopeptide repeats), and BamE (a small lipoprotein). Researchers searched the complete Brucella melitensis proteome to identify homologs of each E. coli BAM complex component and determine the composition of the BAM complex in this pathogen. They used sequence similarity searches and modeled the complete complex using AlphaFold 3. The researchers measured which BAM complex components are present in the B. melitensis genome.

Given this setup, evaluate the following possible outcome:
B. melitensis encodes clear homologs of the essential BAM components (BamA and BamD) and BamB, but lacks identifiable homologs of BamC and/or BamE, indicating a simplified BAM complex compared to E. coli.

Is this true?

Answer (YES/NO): NO